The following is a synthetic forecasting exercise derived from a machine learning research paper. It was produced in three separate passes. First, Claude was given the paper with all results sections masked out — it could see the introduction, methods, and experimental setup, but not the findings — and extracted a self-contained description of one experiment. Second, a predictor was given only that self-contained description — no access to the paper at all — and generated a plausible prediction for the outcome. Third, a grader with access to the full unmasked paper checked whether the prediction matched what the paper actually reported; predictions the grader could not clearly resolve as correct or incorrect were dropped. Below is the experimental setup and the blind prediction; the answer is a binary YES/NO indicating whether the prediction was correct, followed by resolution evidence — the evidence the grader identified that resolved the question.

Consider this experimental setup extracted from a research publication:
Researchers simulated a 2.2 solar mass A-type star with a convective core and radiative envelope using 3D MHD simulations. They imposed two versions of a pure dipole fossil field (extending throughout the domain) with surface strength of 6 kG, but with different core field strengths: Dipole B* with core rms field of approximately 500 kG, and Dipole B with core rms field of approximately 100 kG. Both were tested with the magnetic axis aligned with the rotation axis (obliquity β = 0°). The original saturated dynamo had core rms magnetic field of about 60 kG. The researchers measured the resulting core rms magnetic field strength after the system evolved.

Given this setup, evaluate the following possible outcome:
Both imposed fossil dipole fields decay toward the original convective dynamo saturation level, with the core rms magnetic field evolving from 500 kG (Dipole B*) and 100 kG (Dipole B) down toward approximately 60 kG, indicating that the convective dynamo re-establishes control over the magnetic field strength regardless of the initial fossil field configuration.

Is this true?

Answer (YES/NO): NO